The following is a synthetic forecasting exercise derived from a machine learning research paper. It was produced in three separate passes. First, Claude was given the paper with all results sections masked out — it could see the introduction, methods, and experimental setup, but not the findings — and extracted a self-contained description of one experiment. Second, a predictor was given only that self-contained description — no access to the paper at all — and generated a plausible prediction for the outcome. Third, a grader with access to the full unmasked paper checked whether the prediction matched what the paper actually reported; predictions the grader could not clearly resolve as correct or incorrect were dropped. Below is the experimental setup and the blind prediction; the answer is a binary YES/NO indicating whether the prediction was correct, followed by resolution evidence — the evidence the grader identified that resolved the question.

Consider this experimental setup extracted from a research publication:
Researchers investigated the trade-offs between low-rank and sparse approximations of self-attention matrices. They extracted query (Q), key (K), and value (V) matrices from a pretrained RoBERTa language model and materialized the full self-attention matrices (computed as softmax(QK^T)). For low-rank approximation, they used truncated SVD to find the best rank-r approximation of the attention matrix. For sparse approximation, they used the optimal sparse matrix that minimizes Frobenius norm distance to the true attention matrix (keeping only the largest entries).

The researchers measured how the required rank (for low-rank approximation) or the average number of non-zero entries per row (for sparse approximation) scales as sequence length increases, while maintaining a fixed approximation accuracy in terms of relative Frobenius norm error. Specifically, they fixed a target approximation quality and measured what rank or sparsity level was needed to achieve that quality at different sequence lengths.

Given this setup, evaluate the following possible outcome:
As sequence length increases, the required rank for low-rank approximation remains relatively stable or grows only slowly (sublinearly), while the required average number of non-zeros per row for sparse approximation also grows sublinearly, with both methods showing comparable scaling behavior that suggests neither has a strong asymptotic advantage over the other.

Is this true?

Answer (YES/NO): NO